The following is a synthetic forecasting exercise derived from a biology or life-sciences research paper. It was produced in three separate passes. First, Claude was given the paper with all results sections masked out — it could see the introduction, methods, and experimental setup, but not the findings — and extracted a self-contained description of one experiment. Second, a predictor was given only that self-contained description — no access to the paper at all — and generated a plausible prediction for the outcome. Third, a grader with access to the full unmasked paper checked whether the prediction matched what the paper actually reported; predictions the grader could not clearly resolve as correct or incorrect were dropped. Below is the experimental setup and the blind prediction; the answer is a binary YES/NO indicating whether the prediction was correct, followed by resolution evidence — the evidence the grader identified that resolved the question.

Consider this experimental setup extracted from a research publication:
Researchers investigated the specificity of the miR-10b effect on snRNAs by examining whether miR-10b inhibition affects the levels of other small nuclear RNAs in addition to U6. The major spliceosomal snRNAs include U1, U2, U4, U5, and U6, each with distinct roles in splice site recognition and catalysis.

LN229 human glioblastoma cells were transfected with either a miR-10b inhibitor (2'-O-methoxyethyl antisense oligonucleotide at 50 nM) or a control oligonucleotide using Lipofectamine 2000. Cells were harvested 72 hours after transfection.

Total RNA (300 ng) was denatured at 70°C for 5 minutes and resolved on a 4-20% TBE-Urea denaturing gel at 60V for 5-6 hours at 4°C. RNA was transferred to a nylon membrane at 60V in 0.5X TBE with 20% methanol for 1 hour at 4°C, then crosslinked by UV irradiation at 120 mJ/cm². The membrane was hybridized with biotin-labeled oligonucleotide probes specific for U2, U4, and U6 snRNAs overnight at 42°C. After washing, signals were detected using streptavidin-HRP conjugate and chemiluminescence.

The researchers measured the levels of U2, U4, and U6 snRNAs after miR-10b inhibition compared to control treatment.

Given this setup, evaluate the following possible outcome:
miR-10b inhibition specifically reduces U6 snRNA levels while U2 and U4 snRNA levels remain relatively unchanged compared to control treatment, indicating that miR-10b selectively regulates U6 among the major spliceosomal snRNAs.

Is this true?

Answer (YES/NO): NO